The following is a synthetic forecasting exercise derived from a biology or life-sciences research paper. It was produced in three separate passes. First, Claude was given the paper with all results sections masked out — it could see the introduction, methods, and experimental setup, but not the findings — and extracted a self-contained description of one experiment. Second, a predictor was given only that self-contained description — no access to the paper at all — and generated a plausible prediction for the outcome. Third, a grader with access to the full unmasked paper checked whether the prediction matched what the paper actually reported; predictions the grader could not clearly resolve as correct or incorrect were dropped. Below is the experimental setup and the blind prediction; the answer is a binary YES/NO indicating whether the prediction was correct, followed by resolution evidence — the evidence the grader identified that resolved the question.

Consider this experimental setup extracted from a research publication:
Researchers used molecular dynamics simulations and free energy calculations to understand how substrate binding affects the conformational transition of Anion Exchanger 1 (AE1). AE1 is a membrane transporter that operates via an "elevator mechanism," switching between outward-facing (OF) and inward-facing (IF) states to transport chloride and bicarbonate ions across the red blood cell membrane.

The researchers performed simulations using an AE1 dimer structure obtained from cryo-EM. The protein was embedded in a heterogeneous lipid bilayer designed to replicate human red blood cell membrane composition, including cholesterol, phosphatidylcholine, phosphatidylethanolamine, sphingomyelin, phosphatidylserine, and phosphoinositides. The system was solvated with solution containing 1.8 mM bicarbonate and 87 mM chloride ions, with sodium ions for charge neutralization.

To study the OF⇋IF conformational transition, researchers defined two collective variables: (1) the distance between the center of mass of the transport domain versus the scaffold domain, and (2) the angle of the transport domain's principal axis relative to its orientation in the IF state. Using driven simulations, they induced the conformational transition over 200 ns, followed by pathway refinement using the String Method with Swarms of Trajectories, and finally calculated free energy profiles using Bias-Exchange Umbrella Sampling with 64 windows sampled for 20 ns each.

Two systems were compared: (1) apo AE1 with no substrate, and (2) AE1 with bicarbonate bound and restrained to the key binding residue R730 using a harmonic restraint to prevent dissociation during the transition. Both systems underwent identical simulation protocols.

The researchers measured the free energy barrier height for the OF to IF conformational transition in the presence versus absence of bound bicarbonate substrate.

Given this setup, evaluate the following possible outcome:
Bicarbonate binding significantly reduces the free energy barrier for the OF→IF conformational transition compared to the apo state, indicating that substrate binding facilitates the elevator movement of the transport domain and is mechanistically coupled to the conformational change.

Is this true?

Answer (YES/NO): YES